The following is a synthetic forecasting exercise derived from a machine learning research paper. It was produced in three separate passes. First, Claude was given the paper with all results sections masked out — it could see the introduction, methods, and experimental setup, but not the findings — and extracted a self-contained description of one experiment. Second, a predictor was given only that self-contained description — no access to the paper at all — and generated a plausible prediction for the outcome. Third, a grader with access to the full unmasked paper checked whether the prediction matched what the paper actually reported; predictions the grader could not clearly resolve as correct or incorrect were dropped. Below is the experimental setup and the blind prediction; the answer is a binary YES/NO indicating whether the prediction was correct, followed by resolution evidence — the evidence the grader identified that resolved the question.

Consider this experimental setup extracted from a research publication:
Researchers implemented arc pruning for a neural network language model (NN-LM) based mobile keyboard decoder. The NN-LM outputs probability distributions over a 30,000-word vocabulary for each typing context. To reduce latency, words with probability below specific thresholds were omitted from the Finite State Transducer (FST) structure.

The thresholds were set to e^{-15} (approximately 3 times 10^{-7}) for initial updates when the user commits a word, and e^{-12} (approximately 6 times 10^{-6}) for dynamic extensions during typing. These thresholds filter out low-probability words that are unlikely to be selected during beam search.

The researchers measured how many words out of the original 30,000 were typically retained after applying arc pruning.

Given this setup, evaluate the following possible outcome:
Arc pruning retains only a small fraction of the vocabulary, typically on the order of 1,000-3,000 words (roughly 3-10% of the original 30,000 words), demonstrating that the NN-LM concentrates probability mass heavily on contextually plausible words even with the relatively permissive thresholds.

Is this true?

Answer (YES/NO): NO